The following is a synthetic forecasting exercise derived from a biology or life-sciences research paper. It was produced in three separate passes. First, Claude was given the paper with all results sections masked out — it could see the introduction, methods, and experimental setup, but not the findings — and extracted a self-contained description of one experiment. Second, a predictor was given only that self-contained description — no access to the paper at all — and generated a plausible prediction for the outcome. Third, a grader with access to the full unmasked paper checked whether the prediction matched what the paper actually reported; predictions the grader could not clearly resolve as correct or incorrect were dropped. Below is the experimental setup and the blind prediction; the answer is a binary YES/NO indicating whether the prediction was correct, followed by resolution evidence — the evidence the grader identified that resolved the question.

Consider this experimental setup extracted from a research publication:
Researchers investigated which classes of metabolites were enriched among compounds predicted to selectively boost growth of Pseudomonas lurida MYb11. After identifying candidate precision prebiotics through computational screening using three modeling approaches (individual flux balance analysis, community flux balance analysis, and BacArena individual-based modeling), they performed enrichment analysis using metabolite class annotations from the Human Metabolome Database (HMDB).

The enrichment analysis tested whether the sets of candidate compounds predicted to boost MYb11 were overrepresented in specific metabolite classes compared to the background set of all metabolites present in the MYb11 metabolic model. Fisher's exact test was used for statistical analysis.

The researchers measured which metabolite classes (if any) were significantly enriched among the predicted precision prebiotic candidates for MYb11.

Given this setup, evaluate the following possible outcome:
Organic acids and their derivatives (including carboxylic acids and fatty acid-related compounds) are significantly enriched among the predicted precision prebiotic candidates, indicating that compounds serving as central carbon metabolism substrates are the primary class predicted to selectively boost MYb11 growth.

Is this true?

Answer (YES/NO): NO